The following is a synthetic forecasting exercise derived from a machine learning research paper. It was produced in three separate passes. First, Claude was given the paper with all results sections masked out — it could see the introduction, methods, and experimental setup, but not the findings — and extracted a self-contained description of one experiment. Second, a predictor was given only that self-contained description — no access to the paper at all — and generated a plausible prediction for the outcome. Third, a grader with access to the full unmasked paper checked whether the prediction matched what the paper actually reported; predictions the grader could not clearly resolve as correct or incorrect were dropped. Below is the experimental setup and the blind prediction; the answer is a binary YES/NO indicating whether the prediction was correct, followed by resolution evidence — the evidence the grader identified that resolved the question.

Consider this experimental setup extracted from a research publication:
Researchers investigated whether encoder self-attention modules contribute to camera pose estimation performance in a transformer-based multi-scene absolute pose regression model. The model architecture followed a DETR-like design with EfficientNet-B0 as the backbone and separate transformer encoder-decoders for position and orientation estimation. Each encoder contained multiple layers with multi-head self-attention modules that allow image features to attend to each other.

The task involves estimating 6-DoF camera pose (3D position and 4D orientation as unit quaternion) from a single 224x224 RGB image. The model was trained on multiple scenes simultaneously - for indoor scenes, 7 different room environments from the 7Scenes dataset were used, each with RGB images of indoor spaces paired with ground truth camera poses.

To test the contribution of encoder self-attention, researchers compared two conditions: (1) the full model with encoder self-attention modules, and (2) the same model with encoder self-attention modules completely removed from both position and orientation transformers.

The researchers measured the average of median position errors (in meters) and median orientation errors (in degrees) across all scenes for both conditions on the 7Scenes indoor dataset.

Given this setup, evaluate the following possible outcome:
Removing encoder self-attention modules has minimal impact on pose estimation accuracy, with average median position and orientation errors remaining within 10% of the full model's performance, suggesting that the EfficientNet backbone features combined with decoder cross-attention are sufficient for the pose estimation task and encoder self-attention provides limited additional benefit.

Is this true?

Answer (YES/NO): YES